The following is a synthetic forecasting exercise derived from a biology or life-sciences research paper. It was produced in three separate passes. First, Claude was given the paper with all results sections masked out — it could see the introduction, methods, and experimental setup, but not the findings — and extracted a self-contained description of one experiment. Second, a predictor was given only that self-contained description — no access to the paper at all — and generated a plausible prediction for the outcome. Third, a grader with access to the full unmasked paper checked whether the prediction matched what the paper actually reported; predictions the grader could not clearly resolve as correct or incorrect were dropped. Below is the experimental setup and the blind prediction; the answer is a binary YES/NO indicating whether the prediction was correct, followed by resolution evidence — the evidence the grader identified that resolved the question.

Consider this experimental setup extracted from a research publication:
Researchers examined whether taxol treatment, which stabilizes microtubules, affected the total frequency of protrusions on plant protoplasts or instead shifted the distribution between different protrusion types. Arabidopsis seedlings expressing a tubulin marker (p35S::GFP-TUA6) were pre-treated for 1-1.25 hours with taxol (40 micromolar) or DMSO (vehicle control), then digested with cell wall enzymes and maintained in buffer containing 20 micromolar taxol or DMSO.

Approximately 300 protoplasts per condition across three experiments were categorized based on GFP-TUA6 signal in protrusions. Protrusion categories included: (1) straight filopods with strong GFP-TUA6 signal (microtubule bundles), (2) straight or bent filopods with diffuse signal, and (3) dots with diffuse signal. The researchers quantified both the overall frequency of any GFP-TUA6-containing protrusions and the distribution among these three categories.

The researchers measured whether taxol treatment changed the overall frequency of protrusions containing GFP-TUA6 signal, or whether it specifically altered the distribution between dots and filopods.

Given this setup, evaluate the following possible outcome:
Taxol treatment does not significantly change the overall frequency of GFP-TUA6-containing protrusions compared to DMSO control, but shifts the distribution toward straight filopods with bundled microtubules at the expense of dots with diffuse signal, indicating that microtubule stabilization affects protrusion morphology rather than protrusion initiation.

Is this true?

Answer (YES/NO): YES